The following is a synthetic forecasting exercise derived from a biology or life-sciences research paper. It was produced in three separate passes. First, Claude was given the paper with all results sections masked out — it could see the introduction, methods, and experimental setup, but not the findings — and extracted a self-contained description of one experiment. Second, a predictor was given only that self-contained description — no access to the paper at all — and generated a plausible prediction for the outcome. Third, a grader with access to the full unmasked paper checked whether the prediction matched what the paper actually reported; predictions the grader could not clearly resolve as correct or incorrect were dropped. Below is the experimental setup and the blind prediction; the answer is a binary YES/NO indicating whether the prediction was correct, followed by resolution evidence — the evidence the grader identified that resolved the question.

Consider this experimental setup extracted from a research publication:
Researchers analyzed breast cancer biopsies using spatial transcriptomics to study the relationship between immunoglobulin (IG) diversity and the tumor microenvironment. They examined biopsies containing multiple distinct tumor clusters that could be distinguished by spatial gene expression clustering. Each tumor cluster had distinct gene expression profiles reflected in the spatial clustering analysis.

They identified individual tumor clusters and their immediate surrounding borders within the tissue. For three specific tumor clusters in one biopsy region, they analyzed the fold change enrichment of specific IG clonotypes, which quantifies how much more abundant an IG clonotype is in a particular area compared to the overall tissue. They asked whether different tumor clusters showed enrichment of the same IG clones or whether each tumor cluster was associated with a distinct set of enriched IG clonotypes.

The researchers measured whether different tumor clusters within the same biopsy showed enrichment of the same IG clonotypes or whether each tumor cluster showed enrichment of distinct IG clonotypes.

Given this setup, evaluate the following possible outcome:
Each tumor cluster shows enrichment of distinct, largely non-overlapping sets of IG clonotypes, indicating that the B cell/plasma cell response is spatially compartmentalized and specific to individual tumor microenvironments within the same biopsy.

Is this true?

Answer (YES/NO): YES